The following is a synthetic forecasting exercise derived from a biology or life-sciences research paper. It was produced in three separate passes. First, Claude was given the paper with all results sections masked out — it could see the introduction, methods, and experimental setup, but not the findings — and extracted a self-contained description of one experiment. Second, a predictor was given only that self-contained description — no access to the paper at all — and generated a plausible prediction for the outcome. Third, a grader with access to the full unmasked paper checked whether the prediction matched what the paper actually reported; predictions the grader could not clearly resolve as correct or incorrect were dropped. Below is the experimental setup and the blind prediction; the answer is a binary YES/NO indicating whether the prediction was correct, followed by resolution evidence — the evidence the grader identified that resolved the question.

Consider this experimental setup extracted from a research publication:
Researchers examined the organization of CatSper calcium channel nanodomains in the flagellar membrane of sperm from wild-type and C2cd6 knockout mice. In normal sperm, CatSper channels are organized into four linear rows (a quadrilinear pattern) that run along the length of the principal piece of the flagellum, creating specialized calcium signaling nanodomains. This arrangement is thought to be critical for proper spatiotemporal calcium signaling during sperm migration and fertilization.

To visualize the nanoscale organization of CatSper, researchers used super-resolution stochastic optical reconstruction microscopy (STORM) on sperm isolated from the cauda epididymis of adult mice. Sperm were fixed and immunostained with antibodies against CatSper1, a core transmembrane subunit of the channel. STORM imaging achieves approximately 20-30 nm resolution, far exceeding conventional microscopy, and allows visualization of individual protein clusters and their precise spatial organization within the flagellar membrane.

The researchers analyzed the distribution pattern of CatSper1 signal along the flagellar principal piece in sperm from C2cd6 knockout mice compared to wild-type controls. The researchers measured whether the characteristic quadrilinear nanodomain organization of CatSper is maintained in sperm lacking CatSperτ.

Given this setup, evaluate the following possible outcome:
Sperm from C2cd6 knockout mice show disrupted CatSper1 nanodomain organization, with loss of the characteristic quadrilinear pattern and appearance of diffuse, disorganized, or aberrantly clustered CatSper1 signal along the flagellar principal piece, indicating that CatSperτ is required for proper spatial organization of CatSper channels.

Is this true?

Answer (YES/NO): YES